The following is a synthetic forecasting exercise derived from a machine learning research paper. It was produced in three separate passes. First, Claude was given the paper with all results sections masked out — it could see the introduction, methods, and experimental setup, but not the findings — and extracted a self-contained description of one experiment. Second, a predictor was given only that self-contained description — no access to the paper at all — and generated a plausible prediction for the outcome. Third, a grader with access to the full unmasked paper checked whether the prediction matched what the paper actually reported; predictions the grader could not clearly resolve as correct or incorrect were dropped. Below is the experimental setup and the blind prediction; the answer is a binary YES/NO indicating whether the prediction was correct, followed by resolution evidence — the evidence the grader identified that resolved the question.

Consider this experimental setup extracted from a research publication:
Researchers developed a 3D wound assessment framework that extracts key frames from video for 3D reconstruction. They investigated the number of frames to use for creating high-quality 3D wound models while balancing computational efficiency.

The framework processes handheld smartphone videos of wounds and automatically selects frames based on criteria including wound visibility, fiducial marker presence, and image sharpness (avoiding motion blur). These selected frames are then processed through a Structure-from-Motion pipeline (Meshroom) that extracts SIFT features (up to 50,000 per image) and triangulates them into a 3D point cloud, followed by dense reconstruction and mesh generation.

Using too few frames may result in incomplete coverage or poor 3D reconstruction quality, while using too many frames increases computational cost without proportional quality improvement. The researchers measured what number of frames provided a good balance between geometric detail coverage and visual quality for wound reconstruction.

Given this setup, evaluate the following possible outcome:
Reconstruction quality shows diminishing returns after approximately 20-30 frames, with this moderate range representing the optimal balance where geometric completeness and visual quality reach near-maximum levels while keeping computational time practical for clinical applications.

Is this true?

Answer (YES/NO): NO